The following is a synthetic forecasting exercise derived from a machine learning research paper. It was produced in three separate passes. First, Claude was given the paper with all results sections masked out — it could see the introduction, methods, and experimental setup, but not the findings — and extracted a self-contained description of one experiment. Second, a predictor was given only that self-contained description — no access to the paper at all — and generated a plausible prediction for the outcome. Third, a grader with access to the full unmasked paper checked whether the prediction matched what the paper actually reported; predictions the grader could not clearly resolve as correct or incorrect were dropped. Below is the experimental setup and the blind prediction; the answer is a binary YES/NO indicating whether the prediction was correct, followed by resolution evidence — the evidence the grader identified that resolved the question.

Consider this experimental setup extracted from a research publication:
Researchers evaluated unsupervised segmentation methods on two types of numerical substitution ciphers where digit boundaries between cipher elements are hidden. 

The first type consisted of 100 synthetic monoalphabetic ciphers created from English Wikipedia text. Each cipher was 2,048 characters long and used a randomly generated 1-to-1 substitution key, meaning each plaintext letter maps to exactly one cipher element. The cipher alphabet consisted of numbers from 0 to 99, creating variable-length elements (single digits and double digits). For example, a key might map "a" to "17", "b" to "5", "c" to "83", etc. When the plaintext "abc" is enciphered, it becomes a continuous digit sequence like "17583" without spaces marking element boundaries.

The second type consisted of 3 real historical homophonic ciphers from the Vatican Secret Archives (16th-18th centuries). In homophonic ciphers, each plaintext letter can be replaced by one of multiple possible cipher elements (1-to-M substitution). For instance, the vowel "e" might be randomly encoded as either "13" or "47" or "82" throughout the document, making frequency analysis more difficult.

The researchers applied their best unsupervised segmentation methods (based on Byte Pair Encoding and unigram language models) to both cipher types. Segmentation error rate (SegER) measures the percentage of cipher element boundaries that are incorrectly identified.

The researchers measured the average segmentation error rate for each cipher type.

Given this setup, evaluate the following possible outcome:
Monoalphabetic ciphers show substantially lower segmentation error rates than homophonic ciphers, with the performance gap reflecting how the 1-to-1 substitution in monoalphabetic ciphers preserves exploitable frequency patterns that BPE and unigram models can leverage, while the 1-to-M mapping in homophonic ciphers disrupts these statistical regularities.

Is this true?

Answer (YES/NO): YES